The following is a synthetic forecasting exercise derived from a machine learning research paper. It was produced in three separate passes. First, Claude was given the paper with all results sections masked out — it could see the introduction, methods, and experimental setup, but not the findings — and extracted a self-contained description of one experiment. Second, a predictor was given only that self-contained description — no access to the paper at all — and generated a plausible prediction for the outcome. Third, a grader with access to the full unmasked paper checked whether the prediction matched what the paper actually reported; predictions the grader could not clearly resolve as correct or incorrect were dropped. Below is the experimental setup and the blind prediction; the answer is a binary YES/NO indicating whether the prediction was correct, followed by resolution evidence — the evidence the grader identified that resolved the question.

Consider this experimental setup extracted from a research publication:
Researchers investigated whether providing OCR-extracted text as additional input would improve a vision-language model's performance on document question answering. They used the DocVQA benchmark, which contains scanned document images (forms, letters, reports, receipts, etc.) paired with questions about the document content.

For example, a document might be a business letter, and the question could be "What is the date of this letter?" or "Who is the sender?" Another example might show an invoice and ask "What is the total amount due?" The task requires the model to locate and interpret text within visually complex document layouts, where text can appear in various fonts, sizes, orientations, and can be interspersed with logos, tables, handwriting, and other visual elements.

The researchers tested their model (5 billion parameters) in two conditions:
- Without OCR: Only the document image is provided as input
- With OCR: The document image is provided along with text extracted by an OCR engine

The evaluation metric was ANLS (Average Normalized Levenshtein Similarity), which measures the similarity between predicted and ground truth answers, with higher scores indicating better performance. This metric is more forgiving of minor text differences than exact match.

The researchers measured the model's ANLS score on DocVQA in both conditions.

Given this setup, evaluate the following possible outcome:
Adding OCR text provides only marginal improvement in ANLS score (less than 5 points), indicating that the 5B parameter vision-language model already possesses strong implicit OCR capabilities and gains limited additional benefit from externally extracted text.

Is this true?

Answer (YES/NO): YES